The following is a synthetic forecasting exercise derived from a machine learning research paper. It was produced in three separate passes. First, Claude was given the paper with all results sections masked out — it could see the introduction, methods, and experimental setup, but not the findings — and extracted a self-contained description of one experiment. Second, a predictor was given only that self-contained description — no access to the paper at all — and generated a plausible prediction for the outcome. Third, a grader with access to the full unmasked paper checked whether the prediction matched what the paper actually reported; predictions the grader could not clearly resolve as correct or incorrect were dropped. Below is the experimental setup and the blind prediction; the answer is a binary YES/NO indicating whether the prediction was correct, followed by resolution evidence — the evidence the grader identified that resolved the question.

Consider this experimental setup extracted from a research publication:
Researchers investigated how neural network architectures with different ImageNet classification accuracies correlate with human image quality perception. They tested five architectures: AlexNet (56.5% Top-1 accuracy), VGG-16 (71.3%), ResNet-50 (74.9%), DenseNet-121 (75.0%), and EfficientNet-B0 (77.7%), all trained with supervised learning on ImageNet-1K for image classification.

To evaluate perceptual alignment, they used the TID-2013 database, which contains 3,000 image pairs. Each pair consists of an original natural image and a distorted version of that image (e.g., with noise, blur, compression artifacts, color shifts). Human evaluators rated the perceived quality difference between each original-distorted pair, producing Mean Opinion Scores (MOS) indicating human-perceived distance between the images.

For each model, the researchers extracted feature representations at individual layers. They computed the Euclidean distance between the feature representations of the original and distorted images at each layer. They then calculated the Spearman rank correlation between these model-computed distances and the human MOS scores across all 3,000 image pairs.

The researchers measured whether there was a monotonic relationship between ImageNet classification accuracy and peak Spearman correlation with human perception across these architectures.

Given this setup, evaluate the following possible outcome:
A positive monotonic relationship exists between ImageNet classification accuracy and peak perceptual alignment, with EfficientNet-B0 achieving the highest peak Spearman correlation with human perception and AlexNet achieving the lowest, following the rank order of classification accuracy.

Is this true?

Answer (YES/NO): NO